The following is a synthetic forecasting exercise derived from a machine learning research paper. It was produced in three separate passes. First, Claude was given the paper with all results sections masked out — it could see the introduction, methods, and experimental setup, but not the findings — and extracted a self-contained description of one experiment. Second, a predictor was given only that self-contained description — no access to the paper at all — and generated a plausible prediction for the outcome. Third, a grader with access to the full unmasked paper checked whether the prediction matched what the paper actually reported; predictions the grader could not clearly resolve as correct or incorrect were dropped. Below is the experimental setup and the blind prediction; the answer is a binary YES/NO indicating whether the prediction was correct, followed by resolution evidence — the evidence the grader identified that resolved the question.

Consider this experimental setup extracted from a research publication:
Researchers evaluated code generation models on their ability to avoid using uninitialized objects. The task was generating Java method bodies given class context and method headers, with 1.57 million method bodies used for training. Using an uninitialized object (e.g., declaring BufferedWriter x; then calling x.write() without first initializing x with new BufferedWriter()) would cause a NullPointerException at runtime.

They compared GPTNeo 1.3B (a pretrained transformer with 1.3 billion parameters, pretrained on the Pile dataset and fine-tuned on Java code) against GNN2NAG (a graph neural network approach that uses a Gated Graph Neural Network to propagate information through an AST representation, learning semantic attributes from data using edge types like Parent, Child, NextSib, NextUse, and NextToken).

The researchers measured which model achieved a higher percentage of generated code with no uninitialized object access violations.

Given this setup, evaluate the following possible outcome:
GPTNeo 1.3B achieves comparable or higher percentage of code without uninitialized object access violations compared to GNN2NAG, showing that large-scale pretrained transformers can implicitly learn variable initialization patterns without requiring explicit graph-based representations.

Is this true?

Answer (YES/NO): YES